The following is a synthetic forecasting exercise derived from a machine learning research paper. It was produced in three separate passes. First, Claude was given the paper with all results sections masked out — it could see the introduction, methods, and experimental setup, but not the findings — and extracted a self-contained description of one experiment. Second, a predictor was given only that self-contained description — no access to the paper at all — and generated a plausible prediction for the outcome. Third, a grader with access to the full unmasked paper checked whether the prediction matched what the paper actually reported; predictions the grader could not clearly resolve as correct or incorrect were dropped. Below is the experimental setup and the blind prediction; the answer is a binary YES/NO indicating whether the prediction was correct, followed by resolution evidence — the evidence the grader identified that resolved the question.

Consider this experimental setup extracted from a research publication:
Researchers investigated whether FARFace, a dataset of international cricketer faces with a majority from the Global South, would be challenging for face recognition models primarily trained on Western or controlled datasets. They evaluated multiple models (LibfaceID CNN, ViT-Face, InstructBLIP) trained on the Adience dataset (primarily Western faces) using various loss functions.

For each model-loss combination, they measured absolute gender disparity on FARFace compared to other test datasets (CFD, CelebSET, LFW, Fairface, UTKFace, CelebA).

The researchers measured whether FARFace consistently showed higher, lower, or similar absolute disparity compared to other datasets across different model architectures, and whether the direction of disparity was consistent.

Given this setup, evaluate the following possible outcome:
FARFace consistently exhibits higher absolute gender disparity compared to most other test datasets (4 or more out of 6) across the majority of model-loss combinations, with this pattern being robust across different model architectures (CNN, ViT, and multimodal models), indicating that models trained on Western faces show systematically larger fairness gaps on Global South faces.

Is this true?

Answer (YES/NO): YES